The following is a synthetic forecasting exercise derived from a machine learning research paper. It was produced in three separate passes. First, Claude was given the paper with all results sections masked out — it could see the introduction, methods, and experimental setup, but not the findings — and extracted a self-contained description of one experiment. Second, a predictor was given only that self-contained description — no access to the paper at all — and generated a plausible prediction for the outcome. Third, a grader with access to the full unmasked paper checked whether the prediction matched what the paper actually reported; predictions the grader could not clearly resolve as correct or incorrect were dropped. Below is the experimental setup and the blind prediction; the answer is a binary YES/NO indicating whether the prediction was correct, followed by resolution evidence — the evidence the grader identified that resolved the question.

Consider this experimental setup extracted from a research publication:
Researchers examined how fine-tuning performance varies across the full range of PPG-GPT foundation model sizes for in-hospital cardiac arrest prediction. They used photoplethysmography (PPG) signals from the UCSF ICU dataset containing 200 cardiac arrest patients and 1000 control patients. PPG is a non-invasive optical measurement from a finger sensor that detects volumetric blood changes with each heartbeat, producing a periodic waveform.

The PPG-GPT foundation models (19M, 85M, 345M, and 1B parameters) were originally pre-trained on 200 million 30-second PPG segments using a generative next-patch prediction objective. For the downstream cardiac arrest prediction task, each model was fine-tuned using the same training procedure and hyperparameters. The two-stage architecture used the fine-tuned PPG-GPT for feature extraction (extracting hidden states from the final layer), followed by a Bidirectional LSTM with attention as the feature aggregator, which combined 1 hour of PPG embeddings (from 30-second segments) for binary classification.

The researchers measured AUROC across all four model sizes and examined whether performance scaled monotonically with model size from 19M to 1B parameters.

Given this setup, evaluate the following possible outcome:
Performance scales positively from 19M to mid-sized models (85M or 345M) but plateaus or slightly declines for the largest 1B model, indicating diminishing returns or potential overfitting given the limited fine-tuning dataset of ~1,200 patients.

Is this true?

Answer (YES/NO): YES